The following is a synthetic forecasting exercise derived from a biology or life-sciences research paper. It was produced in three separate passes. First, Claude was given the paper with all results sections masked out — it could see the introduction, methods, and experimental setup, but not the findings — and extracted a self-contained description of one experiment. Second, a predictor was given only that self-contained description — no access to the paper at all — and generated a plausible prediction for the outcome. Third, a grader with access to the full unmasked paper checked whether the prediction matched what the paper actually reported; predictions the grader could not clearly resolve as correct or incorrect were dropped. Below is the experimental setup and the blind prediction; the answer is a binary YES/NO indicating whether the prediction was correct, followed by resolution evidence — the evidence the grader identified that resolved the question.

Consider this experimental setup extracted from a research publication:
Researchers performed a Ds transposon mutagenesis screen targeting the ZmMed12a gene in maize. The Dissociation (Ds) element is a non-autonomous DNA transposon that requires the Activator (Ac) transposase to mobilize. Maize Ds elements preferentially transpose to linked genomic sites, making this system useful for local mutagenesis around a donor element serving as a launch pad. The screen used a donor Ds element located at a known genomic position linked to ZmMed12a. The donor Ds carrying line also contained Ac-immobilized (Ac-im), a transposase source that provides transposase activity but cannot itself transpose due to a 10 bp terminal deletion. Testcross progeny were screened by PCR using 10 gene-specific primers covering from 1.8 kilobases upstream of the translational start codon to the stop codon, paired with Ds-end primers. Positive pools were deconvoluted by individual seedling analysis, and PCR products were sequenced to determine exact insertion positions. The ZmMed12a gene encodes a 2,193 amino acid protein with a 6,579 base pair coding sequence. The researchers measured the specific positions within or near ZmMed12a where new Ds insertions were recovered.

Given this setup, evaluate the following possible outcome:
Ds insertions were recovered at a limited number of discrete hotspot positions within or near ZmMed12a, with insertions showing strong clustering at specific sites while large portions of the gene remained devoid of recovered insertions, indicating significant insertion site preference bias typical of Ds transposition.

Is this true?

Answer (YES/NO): NO